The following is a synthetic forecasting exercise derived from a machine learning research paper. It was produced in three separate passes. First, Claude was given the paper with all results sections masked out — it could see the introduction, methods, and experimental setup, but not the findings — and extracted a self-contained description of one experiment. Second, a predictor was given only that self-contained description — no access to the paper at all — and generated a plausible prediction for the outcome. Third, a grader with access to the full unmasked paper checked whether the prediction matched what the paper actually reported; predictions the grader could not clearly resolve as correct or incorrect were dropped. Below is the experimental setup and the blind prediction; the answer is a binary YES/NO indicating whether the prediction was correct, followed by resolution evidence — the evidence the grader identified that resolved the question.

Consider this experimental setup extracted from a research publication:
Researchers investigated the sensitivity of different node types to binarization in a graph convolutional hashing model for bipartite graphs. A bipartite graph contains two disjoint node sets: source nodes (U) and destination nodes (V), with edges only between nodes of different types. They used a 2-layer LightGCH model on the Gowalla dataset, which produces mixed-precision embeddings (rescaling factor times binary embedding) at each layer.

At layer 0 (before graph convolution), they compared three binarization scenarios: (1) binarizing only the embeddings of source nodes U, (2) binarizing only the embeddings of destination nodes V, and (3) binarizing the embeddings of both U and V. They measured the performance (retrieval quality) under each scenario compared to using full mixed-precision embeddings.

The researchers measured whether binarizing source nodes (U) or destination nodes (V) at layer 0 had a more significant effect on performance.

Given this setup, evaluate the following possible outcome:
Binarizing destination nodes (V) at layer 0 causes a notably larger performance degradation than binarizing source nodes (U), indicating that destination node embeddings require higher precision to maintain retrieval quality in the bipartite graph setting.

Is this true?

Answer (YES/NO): NO